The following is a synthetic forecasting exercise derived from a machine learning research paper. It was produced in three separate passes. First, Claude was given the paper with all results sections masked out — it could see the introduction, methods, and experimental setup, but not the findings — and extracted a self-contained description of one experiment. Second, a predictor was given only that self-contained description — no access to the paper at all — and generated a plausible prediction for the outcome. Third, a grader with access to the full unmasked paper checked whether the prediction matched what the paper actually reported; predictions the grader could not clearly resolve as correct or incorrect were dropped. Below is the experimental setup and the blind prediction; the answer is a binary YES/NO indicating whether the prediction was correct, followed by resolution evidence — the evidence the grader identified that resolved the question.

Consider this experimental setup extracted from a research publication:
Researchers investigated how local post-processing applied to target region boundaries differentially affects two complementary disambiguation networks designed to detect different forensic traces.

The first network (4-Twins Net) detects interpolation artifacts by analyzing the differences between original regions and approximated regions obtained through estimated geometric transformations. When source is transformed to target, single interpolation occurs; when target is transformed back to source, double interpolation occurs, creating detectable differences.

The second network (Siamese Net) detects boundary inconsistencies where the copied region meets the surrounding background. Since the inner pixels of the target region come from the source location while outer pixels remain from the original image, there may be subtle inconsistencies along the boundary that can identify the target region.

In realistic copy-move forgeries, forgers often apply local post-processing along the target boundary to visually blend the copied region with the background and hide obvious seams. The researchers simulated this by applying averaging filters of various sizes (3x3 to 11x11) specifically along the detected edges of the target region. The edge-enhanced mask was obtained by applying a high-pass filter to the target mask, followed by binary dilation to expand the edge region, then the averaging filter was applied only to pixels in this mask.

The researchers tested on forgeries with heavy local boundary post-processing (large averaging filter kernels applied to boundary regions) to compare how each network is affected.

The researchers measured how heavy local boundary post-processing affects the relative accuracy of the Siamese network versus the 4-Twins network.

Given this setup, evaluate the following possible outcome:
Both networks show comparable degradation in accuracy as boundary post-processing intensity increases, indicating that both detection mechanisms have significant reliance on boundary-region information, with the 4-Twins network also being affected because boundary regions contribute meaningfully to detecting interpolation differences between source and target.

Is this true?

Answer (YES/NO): NO